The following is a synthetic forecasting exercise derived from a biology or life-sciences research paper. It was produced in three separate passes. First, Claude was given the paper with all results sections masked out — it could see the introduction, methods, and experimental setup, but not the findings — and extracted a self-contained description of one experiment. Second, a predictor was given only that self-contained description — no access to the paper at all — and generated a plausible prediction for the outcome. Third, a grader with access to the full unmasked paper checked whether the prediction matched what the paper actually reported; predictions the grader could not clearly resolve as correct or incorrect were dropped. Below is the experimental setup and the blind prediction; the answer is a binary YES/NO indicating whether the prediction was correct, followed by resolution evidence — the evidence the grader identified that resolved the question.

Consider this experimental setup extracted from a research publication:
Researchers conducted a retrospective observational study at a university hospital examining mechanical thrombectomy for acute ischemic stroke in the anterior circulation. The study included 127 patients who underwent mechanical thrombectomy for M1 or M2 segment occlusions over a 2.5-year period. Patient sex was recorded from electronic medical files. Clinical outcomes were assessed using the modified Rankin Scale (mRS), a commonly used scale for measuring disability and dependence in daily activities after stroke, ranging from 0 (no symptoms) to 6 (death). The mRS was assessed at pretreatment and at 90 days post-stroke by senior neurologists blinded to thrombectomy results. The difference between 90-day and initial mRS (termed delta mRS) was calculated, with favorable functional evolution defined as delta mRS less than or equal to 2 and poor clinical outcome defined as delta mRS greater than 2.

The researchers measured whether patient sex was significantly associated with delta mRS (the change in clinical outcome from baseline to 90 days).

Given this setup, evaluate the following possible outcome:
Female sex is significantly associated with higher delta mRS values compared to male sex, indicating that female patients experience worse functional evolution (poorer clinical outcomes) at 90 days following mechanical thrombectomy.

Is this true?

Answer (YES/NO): NO